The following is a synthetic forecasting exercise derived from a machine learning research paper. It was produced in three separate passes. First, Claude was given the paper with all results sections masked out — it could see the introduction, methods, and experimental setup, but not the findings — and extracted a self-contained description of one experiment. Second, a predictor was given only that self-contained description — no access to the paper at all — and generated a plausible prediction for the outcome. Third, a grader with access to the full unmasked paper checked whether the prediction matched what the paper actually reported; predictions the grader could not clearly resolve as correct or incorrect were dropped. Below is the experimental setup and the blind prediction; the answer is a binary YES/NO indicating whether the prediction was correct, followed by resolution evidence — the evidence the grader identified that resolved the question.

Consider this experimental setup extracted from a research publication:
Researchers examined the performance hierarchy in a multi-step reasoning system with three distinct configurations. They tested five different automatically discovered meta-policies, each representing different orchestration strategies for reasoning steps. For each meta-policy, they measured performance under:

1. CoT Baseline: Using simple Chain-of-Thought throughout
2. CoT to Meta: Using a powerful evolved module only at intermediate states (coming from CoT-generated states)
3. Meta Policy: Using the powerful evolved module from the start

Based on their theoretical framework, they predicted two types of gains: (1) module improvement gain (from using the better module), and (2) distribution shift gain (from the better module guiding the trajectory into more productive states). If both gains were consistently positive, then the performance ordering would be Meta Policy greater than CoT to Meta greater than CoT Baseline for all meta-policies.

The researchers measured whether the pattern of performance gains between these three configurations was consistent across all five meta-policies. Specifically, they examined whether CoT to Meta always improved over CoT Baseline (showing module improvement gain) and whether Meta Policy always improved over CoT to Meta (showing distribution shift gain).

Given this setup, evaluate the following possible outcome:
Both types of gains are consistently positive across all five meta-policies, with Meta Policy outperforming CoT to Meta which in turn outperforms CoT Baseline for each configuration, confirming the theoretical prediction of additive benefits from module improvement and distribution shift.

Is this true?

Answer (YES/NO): NO